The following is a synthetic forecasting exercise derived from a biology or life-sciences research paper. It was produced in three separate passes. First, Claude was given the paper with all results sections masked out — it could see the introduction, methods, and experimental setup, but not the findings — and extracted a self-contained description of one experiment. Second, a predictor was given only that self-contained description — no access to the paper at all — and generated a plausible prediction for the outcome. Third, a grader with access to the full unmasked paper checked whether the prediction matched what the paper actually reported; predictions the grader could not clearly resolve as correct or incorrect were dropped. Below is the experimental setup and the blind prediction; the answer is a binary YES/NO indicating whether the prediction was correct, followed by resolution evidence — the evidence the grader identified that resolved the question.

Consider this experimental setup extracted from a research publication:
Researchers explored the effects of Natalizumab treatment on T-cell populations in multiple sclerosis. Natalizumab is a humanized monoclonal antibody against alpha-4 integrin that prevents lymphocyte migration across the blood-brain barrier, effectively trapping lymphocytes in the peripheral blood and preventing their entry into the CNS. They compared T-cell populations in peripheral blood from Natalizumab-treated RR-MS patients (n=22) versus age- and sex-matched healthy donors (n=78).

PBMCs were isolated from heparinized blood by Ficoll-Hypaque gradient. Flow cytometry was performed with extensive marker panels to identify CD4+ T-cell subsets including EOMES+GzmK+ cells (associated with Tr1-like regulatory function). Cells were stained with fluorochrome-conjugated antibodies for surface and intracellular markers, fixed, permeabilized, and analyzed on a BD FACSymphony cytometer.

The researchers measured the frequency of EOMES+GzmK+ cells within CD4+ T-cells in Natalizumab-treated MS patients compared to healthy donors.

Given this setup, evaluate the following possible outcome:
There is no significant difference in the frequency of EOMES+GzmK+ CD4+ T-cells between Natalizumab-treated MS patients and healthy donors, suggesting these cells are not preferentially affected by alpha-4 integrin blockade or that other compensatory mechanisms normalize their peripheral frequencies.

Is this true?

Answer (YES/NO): NO